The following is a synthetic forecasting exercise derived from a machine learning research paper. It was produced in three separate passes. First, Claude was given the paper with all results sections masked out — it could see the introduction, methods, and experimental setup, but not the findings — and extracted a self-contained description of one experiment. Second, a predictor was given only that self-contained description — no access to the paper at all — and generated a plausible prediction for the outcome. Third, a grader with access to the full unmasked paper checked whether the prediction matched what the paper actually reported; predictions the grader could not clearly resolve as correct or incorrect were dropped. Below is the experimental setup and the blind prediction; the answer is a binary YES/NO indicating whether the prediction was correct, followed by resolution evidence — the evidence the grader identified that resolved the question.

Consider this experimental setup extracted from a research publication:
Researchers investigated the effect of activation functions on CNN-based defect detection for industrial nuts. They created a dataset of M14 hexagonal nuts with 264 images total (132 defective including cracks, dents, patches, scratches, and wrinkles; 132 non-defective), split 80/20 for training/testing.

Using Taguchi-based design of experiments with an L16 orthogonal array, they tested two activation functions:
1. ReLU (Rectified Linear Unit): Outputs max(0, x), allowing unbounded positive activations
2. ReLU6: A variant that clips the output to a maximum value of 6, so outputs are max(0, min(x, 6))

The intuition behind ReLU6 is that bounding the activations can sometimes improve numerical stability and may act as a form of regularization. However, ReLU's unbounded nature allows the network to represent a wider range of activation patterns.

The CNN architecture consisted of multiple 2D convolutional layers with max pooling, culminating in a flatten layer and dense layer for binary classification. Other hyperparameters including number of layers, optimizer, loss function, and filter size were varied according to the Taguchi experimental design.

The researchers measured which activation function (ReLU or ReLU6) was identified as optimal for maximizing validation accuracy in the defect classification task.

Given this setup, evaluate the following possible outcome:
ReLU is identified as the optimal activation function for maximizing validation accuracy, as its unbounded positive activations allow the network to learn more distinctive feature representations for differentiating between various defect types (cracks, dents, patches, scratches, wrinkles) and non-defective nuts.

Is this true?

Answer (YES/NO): NO